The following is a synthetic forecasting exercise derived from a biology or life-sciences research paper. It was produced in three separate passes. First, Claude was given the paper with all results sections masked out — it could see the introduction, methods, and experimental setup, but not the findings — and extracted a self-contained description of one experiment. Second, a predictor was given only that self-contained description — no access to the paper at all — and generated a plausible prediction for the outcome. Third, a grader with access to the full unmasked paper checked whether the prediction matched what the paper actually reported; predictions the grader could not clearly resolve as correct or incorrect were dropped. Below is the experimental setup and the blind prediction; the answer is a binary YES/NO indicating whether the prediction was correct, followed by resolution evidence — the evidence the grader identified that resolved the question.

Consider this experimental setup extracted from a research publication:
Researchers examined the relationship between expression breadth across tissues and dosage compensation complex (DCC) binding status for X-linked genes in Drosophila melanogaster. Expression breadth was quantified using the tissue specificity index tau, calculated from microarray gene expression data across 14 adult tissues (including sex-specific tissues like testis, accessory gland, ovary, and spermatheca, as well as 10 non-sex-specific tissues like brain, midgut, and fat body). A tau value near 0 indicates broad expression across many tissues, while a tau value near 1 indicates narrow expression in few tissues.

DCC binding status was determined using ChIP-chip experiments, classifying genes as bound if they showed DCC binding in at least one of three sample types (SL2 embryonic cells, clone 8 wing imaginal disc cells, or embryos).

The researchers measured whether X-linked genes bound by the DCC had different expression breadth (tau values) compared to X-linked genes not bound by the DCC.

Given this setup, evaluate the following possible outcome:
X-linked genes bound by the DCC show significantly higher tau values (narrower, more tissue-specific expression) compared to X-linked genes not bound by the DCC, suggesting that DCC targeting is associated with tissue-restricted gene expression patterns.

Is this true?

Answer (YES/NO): NO